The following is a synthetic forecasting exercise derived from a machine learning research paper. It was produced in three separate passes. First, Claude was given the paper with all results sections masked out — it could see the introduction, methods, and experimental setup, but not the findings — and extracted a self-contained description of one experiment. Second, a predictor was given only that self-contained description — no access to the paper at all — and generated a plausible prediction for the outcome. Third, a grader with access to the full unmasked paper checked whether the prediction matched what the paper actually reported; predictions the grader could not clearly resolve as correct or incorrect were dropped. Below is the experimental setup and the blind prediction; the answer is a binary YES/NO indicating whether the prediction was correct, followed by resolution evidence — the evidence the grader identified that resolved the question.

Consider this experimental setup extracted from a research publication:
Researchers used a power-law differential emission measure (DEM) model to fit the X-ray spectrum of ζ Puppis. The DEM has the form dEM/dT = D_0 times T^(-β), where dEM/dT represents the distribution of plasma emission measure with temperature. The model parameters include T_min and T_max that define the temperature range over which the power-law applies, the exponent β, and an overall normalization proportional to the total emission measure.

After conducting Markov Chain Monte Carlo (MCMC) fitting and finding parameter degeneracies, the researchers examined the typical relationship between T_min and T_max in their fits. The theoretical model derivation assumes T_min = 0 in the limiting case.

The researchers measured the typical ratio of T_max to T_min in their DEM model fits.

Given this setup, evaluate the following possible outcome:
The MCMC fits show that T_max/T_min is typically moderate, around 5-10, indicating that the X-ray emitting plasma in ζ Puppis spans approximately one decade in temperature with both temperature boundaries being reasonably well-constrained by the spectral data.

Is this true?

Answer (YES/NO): NO